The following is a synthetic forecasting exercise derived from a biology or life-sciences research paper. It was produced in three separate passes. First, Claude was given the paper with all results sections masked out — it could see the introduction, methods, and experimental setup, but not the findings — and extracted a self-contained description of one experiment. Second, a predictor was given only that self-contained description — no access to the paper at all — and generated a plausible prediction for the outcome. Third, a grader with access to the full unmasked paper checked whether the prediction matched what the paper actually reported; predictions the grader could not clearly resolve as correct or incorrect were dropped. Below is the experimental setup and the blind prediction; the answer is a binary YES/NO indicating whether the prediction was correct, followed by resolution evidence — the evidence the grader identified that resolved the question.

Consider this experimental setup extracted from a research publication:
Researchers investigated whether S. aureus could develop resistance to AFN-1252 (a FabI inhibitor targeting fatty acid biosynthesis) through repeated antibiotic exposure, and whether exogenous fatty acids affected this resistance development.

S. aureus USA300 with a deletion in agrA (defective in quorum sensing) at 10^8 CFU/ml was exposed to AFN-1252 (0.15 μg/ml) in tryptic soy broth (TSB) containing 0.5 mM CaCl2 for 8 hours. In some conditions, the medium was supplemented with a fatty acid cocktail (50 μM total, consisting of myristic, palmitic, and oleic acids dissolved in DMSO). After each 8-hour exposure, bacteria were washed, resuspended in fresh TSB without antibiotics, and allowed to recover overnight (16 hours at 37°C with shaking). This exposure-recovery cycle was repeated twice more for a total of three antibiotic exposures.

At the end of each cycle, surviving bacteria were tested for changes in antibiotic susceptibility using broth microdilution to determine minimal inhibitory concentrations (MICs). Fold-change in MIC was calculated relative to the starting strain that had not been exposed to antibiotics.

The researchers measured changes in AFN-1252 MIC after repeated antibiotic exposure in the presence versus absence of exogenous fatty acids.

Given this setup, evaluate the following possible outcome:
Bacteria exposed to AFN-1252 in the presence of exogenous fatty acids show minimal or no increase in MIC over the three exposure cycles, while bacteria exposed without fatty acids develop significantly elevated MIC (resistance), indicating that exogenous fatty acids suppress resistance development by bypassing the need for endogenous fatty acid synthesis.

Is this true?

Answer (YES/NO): NO